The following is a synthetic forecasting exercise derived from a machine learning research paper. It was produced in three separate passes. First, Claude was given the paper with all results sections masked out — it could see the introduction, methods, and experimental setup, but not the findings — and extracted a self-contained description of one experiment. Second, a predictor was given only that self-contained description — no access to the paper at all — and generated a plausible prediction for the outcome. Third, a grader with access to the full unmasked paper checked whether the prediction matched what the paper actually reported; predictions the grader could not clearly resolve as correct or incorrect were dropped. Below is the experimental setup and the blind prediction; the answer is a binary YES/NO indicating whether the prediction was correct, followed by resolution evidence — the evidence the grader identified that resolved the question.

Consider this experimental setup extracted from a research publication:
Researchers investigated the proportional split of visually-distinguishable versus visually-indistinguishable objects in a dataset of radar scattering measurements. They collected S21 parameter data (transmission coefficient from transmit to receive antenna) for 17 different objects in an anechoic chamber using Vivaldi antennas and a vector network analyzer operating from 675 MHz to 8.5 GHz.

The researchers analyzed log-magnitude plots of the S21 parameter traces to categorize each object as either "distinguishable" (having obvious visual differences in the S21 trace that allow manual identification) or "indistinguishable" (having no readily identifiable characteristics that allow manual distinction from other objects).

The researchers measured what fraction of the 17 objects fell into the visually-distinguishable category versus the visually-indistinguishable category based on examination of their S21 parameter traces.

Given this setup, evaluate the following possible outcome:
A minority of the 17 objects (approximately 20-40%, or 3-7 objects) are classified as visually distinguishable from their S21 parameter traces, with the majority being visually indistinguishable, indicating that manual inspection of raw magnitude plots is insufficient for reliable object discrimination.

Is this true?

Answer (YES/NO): YES